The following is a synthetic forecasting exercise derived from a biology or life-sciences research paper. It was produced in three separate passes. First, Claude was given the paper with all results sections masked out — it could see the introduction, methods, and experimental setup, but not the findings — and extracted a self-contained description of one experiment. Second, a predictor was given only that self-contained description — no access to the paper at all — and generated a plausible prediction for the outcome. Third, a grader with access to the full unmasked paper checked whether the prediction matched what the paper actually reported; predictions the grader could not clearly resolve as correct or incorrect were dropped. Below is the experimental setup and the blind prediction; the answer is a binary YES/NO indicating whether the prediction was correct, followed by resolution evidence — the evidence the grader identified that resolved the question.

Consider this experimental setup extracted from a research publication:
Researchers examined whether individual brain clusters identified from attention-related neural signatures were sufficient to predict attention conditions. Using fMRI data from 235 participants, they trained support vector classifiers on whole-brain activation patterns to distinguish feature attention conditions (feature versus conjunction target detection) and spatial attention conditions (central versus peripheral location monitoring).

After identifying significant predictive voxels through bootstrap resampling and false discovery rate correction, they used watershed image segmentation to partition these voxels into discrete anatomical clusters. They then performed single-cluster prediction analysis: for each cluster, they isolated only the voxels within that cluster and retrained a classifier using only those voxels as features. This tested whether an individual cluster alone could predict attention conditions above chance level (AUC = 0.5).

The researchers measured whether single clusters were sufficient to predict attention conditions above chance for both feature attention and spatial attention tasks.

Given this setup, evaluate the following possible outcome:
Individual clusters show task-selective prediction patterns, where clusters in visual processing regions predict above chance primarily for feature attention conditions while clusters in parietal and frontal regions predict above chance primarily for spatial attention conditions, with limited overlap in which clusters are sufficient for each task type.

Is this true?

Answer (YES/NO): NO